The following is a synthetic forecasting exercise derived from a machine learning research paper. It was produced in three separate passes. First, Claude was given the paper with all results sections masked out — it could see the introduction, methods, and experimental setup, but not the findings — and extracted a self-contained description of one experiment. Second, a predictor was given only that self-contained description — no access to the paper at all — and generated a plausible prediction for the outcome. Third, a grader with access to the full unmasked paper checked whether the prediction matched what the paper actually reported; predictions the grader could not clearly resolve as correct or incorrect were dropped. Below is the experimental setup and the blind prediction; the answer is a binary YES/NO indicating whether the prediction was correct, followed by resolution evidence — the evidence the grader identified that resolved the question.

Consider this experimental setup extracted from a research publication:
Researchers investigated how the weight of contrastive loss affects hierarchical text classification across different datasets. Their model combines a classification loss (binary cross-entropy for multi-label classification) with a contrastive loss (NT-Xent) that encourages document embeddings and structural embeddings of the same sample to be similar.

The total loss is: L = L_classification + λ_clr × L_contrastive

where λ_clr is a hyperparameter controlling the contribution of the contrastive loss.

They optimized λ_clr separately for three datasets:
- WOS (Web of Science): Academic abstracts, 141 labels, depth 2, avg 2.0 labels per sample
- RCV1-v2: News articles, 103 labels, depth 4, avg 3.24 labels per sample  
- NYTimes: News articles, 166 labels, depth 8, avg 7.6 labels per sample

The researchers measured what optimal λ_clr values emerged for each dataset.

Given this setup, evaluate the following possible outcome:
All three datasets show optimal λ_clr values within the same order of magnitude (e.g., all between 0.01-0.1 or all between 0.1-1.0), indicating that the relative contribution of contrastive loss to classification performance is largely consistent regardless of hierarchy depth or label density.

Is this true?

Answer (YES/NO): NO